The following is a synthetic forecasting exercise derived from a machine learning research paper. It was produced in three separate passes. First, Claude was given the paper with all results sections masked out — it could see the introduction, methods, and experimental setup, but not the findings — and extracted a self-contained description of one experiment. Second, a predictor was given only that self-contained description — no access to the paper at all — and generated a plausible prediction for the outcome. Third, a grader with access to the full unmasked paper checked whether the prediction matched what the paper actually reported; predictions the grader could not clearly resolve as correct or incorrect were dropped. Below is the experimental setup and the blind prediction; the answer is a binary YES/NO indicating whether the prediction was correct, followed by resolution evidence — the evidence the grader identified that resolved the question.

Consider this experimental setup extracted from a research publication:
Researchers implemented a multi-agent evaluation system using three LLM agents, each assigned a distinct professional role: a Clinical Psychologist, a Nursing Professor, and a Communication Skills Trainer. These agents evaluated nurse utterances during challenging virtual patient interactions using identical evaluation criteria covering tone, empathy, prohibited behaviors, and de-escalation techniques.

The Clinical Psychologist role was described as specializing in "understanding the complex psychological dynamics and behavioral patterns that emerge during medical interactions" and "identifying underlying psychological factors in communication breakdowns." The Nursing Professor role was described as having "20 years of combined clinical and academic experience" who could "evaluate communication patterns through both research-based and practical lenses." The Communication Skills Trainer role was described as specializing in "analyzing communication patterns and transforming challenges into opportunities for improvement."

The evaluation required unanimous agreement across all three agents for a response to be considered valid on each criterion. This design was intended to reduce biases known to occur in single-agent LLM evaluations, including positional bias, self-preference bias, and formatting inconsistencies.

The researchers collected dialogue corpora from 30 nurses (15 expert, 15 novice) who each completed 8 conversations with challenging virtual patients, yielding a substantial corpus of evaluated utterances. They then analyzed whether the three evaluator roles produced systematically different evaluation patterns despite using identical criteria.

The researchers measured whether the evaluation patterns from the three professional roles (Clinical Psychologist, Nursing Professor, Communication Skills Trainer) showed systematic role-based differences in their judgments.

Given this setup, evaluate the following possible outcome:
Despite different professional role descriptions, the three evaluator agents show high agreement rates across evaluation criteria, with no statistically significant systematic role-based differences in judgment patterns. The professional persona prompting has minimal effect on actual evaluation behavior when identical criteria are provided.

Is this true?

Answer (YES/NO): NO